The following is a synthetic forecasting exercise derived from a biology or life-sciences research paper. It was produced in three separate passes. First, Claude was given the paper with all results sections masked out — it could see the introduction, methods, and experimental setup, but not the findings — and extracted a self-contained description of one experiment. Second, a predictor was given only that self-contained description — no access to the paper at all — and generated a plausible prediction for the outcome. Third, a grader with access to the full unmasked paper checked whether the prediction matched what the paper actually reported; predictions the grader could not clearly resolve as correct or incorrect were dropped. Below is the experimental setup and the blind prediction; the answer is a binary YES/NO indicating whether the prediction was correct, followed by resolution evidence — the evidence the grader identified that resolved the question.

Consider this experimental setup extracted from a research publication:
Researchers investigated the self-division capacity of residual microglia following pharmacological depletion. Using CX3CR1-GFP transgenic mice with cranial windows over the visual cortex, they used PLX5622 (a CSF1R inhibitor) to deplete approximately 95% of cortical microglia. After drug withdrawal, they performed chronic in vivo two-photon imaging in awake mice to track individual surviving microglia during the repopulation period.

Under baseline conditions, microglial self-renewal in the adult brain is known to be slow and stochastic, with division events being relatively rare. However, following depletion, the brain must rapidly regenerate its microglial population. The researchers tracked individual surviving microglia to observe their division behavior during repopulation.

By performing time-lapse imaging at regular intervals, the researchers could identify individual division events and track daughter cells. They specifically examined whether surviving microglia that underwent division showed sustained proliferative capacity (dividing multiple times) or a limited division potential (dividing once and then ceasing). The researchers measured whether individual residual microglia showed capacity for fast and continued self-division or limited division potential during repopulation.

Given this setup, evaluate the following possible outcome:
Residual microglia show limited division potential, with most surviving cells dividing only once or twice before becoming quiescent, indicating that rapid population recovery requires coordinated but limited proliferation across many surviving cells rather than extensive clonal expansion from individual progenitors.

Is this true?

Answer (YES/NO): NO